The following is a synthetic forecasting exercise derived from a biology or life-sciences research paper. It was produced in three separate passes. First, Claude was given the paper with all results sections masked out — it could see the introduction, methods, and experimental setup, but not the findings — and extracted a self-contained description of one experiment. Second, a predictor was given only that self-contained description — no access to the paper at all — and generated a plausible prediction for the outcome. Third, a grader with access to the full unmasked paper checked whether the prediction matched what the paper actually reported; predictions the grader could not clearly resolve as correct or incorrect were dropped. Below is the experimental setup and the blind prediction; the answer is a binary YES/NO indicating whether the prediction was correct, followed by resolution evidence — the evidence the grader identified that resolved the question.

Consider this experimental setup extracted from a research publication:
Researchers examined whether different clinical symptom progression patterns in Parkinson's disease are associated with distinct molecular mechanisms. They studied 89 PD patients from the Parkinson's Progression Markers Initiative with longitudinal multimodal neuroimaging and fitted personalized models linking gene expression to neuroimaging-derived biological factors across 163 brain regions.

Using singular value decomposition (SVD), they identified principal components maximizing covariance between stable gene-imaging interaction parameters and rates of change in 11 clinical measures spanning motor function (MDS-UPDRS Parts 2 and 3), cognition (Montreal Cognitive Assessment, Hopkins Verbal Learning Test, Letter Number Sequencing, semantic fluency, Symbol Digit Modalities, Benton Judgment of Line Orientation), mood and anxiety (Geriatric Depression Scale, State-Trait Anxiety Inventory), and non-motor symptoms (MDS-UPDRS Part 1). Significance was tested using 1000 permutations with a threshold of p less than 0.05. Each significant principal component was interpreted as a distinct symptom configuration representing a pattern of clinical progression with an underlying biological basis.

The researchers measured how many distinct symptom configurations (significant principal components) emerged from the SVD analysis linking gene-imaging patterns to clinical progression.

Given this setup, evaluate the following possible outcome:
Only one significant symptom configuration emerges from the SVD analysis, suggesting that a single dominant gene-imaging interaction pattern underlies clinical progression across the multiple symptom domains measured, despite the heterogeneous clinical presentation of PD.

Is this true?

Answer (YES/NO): NO